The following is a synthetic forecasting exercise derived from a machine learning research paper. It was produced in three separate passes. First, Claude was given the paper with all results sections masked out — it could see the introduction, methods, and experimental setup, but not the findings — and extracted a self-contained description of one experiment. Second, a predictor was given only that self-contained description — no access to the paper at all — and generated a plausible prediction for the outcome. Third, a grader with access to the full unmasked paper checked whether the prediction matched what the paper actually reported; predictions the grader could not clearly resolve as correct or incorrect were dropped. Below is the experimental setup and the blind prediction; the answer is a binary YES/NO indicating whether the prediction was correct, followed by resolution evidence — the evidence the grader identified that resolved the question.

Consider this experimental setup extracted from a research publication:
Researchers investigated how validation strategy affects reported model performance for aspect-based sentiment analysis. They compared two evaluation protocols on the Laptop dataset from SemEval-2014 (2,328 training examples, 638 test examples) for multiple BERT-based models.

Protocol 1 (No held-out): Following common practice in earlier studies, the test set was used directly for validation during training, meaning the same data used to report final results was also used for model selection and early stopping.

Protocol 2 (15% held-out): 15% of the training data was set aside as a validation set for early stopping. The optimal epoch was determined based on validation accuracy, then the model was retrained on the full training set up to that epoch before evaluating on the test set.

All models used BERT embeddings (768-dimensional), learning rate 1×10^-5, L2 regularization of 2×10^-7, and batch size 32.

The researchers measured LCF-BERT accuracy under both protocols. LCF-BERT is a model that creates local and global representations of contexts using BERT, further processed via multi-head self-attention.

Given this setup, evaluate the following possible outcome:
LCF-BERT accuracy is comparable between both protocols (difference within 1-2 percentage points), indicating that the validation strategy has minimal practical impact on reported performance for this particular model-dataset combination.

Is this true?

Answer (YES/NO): NO